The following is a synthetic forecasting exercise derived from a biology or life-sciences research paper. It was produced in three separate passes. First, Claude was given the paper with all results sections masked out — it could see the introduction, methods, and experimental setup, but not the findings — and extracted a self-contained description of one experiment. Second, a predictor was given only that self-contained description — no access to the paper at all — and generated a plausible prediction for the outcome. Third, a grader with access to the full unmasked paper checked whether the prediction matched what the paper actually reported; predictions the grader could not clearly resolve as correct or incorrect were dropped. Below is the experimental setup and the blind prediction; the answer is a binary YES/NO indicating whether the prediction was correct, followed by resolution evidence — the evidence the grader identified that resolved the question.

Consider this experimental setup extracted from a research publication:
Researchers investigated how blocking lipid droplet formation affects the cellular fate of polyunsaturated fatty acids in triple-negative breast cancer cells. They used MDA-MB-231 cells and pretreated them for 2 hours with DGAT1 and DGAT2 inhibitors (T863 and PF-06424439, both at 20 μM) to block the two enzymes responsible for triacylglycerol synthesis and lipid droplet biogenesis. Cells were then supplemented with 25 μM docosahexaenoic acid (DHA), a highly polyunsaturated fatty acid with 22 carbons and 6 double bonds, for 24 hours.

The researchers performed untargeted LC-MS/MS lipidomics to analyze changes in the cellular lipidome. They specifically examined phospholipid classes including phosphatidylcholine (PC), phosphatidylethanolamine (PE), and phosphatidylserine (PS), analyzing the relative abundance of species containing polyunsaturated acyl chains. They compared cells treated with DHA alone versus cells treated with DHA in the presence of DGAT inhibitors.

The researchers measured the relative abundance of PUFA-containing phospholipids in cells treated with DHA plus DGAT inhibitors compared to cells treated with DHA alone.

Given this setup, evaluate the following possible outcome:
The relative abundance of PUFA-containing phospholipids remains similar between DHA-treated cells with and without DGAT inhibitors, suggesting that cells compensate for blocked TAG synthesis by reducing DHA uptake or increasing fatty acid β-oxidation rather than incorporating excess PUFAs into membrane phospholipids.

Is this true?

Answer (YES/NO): NO